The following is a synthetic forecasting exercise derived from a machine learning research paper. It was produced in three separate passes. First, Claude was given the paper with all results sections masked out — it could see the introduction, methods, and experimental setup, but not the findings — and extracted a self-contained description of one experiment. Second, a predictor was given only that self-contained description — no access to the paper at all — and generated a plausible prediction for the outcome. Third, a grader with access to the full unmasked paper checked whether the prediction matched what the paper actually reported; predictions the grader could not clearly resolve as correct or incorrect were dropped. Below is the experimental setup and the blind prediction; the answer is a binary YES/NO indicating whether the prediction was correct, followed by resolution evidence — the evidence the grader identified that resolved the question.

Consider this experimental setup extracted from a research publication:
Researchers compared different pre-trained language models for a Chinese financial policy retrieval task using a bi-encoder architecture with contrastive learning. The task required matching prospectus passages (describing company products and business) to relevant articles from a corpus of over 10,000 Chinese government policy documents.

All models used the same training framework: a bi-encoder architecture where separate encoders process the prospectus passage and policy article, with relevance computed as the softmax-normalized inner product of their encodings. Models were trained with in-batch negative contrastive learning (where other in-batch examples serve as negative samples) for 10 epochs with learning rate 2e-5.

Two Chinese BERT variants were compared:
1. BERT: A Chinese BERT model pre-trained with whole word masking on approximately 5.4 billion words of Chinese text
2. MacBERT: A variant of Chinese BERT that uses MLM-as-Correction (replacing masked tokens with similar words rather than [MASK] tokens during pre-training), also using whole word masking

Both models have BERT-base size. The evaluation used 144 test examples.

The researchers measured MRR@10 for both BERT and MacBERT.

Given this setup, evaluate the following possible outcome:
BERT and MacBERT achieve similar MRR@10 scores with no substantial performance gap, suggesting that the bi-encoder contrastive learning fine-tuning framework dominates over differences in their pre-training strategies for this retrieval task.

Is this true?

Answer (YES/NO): NO